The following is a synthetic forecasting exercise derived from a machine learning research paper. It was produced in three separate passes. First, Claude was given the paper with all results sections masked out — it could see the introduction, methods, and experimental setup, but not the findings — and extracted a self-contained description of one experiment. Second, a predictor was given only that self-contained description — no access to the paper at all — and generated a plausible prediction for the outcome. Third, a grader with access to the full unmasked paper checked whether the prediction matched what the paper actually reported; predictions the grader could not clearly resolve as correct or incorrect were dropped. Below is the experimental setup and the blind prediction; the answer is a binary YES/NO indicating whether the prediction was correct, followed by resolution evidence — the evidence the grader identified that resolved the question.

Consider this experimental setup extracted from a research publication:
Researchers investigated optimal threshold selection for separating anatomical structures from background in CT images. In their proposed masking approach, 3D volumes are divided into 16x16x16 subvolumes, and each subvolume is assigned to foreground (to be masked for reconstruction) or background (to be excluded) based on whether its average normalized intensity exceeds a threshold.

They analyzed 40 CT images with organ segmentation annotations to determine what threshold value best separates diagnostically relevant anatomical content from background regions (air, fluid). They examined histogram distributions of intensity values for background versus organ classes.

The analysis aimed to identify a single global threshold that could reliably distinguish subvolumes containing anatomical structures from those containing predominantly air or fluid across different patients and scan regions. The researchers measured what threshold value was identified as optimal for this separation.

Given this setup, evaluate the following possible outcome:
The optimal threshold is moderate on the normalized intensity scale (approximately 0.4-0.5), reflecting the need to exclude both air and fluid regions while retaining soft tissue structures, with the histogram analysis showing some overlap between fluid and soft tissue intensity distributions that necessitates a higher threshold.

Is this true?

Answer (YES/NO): NO